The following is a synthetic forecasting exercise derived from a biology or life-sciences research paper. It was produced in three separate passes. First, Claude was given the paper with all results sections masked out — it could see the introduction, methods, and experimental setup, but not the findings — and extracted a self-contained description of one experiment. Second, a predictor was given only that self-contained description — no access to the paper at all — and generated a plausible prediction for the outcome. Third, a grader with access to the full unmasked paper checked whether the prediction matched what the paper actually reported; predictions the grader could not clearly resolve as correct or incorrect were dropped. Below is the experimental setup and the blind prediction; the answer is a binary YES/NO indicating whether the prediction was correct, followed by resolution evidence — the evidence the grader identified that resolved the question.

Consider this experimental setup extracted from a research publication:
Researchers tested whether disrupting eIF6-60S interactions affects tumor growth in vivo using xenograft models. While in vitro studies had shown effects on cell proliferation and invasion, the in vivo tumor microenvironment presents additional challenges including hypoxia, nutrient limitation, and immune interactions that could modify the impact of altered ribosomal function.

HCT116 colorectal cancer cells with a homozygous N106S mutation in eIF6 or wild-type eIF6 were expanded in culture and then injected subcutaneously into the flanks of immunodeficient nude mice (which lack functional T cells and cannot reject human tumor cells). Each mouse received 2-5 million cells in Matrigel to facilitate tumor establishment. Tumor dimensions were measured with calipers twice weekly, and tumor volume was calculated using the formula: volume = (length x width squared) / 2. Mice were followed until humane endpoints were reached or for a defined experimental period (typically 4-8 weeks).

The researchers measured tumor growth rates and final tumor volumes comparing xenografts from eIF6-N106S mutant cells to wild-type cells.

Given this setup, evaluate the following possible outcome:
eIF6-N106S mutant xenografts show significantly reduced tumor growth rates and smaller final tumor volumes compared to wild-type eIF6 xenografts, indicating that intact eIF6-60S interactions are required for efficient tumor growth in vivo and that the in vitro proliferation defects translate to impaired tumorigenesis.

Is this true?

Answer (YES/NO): NO